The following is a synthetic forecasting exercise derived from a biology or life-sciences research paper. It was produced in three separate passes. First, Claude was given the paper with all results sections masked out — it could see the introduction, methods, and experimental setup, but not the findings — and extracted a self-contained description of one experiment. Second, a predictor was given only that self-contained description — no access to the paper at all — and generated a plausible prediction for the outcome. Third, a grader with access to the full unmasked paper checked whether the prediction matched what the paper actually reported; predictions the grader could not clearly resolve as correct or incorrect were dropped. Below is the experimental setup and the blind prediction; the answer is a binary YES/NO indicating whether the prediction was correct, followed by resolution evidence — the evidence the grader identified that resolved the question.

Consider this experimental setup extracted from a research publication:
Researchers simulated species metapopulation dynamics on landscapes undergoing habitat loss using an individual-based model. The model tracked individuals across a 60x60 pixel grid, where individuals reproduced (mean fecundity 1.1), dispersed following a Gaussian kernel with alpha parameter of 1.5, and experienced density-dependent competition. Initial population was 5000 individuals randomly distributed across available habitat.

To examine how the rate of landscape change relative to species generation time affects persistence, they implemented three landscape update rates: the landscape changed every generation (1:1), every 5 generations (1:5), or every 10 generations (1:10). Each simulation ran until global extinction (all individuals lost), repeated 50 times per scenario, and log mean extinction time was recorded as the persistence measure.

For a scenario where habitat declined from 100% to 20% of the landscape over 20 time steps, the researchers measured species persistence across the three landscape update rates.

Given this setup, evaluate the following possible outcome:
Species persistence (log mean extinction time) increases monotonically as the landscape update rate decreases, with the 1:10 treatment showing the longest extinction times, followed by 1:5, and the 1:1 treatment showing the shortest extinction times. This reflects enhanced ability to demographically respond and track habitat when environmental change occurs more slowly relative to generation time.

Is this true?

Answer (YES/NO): YES